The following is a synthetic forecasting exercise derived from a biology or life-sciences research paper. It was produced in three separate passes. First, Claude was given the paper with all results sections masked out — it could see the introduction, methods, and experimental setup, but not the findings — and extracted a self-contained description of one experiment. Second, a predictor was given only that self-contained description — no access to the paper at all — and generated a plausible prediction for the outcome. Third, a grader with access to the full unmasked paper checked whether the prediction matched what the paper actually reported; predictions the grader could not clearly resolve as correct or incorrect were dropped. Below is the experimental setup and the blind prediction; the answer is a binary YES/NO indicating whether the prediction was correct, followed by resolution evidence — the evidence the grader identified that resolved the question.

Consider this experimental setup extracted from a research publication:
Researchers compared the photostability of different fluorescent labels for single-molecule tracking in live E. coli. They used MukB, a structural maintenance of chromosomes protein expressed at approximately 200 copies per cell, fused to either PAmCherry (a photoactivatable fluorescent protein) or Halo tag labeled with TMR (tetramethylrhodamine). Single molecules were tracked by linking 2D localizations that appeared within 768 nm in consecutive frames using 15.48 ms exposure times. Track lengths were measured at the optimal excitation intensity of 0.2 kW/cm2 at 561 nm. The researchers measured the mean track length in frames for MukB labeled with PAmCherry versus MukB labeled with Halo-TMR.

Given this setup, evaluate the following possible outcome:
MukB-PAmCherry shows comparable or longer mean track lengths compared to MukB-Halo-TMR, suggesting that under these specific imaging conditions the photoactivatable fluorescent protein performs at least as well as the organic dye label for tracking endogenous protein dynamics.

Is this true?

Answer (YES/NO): NO